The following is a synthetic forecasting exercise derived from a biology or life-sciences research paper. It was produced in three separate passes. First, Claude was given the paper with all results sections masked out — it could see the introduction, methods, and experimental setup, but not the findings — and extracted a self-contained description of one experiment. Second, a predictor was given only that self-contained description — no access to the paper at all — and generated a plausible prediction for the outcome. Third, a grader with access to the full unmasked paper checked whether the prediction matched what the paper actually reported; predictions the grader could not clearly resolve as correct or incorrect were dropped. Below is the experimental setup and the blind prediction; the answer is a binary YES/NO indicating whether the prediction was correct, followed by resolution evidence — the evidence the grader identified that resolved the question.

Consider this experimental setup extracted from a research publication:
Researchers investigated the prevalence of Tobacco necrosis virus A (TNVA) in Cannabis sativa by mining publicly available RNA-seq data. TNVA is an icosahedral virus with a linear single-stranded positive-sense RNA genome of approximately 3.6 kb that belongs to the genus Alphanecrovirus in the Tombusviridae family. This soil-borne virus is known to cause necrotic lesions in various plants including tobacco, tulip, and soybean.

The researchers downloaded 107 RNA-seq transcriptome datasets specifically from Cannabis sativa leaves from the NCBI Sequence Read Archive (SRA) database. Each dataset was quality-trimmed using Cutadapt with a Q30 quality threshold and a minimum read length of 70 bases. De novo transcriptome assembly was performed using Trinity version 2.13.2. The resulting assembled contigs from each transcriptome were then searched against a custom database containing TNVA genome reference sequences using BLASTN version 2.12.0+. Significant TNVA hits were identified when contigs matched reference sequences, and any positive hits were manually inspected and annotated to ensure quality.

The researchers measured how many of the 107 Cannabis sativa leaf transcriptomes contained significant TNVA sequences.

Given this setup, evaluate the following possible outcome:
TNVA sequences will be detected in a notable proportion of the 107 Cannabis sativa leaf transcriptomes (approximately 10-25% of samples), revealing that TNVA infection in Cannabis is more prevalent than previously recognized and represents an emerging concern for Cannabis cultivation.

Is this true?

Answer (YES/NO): NO